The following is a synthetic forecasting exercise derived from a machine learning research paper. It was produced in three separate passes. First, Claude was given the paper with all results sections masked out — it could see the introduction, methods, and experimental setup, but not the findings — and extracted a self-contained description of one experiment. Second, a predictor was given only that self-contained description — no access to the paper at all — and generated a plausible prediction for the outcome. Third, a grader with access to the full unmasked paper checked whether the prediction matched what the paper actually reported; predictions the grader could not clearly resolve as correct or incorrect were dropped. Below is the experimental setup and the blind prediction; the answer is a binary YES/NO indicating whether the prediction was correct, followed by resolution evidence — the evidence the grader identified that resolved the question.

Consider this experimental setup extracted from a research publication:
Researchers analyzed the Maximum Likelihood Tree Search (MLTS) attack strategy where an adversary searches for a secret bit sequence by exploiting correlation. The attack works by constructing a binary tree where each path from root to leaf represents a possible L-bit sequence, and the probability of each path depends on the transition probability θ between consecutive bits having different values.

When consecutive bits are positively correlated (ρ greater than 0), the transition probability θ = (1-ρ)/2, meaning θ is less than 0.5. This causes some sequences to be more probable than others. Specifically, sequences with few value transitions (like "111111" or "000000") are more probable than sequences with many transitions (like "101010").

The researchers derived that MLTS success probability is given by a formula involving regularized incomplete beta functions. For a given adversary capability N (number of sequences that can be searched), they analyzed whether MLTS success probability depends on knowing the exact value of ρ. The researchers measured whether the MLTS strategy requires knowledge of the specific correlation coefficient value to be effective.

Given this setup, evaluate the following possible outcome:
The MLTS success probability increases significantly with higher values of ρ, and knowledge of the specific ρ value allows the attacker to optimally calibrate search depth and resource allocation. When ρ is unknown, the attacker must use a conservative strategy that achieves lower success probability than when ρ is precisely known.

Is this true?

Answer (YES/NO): NO